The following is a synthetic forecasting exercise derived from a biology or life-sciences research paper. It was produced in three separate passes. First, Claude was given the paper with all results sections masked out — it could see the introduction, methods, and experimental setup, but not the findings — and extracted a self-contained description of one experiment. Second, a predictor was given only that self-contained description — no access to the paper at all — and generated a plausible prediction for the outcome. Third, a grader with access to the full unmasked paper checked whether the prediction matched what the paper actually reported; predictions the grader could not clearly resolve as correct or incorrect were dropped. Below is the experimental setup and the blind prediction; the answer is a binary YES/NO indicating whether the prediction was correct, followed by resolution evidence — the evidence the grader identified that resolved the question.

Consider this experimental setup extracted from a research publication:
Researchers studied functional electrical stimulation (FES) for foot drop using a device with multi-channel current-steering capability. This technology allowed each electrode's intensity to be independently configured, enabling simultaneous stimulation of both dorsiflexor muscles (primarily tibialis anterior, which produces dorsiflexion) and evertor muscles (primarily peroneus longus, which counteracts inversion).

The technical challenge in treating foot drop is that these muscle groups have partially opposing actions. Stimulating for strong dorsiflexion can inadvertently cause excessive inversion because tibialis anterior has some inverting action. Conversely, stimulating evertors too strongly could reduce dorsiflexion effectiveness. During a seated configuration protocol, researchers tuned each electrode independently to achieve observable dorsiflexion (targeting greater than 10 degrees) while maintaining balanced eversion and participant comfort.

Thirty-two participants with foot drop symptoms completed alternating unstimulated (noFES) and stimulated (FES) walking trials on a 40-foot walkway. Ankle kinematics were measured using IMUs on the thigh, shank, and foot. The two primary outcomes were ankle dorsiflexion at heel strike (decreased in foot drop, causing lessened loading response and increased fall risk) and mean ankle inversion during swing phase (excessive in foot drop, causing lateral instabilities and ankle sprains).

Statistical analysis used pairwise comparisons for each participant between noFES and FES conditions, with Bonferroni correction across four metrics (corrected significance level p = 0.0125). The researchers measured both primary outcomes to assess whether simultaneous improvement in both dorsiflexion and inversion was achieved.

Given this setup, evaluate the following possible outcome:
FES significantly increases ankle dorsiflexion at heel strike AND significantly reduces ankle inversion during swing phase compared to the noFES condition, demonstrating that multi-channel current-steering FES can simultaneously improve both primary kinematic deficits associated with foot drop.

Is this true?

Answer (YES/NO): YES